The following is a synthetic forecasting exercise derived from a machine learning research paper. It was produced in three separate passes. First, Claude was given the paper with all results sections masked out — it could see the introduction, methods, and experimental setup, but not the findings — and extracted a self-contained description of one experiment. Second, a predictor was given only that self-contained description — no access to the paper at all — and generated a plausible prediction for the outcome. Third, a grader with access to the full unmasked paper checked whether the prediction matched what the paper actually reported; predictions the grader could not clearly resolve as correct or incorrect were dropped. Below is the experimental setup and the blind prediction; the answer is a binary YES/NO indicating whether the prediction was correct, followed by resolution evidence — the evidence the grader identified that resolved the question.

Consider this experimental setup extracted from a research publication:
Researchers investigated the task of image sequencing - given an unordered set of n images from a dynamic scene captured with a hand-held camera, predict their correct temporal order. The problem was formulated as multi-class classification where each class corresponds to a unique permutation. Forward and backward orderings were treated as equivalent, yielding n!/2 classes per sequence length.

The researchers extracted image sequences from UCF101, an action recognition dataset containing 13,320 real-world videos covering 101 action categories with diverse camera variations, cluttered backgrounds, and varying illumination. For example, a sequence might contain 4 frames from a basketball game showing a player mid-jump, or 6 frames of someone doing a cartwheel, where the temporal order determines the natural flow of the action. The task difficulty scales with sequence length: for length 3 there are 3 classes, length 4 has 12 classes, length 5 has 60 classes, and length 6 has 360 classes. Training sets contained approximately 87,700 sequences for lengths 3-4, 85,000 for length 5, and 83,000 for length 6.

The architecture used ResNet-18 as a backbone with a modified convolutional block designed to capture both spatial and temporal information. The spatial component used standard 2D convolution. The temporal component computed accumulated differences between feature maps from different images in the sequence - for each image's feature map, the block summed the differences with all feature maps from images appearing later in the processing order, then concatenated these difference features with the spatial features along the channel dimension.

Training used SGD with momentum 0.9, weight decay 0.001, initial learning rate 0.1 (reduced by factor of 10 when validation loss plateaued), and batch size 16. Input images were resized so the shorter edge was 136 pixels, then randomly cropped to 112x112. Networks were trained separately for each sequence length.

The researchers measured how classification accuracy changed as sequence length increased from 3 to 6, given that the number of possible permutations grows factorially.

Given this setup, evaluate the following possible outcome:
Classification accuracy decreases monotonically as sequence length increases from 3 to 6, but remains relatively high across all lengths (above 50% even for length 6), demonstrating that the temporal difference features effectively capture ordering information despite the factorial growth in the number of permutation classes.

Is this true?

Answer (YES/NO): NO